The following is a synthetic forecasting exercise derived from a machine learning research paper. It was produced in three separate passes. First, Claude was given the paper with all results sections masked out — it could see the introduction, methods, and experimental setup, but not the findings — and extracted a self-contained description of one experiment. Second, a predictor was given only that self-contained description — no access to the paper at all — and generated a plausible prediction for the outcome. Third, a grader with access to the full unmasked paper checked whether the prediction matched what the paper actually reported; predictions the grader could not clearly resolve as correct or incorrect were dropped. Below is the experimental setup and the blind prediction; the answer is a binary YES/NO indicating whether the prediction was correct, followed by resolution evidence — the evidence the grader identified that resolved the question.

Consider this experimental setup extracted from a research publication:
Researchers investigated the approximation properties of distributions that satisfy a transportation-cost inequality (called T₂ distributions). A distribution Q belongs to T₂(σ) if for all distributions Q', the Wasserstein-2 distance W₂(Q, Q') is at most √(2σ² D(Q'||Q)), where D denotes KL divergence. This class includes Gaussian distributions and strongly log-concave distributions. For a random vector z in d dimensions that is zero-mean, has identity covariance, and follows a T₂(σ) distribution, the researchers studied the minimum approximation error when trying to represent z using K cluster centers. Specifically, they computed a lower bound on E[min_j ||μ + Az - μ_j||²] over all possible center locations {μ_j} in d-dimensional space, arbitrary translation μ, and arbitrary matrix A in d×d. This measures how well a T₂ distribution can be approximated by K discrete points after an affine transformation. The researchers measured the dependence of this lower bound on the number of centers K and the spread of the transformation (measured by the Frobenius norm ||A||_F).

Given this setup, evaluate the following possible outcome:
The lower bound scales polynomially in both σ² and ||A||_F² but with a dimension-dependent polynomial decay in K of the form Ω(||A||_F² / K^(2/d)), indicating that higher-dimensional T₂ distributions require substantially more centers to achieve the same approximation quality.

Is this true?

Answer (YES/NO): NO